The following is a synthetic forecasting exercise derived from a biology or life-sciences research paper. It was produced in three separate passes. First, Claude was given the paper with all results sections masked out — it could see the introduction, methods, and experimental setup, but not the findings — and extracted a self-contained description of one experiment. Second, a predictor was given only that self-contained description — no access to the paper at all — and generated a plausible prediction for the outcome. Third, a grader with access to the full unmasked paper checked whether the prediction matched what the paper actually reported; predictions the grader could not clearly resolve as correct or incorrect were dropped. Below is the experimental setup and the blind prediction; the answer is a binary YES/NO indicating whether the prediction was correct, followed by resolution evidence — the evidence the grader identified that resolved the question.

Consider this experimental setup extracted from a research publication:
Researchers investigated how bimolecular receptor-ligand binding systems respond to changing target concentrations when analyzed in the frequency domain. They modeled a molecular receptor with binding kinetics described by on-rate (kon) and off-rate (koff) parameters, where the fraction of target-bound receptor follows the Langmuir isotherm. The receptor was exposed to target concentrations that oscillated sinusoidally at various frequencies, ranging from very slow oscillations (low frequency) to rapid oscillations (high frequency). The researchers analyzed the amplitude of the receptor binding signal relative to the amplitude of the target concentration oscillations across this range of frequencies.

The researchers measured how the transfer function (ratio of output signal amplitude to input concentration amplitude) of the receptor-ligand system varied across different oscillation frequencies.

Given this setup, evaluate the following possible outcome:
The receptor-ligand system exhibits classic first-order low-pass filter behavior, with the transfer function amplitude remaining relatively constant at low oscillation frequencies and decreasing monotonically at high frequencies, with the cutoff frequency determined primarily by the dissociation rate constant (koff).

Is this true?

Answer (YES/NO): NO